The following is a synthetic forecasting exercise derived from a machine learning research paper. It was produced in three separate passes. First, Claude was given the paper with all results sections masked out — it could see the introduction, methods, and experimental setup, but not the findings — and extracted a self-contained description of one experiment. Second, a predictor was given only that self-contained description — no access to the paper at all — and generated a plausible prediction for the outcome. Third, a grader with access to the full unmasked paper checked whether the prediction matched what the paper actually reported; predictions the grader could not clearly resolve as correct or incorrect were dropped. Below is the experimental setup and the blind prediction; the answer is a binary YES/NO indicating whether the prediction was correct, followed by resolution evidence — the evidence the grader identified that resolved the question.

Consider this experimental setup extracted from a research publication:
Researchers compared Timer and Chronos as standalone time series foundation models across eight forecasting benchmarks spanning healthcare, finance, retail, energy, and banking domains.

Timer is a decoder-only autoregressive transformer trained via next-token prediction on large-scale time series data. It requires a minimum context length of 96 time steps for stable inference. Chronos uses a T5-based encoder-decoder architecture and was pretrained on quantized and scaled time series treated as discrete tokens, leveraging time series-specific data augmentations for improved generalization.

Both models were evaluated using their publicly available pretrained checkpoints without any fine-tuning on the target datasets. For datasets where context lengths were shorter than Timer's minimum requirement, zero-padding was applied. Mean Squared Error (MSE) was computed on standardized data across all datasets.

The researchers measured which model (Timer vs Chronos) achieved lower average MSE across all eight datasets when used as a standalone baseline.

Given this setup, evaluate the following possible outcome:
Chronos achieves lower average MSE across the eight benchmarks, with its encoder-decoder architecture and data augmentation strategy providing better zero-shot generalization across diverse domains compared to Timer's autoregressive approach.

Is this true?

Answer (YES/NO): NO